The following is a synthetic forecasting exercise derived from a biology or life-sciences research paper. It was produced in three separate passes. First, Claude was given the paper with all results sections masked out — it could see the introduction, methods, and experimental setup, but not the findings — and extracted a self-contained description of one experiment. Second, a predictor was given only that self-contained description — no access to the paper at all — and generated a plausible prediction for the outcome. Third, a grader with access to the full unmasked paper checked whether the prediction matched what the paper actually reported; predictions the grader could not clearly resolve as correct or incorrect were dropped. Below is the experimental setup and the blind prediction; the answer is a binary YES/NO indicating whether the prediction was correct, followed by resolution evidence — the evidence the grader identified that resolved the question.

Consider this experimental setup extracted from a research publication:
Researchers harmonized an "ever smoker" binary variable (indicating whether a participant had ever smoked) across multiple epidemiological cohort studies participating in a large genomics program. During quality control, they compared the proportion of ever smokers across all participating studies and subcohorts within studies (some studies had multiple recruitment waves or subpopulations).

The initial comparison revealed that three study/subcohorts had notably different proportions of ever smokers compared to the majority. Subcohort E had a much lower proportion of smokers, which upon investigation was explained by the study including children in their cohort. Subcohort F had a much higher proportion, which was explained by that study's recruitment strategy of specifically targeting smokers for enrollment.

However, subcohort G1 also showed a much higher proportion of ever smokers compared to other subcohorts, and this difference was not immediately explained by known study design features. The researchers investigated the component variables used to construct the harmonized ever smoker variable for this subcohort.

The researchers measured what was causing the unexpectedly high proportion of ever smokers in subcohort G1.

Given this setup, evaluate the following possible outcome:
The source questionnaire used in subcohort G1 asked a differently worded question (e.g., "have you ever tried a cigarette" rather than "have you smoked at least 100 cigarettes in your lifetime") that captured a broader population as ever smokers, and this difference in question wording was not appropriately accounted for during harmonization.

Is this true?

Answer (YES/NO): NO